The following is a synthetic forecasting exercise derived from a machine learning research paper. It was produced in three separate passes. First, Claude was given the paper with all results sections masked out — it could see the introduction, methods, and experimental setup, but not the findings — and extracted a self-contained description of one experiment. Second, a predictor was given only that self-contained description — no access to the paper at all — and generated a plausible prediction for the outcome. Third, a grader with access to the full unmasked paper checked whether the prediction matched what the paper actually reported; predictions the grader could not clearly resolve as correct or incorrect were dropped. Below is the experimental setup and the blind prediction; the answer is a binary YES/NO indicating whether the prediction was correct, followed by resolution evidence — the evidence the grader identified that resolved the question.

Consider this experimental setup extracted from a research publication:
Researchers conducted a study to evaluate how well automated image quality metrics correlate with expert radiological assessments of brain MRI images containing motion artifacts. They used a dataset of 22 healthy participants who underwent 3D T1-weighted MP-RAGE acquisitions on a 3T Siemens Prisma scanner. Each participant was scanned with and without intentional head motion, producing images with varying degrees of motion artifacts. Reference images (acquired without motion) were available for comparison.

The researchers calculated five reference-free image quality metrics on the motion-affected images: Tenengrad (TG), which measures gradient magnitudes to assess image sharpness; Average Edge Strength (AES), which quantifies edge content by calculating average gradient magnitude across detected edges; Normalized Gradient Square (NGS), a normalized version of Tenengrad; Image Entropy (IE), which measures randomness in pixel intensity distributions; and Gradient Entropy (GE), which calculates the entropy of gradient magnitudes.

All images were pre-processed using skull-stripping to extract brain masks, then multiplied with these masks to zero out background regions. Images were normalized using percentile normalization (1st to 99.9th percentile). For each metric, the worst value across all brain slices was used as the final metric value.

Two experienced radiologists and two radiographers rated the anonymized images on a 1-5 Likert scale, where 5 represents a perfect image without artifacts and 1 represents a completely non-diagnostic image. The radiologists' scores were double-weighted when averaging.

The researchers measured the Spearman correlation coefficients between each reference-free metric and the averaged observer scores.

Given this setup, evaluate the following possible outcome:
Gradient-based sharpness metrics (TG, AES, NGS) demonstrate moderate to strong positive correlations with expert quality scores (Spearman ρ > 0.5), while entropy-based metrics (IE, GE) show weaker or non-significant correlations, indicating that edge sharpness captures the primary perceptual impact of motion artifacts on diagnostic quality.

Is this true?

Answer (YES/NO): NO